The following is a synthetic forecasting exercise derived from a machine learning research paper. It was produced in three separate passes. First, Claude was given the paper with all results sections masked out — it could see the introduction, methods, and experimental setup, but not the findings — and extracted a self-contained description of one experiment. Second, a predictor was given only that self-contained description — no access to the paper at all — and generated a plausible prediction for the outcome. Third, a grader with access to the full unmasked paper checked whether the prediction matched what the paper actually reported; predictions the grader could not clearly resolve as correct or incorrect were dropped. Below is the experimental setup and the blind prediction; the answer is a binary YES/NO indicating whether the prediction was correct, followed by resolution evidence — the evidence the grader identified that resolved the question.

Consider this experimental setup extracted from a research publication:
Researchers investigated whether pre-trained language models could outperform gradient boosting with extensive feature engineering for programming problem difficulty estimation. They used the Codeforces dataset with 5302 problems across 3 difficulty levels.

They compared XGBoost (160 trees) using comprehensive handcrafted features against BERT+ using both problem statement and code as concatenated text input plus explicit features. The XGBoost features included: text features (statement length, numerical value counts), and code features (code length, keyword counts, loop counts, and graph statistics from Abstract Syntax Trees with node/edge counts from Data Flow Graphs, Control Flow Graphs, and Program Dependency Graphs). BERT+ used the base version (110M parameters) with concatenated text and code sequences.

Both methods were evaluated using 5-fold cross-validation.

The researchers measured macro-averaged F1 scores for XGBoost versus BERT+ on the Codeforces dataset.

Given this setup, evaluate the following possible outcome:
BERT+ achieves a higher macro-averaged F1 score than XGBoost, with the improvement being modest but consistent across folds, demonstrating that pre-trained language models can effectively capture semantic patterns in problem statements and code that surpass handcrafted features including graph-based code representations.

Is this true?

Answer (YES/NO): YES